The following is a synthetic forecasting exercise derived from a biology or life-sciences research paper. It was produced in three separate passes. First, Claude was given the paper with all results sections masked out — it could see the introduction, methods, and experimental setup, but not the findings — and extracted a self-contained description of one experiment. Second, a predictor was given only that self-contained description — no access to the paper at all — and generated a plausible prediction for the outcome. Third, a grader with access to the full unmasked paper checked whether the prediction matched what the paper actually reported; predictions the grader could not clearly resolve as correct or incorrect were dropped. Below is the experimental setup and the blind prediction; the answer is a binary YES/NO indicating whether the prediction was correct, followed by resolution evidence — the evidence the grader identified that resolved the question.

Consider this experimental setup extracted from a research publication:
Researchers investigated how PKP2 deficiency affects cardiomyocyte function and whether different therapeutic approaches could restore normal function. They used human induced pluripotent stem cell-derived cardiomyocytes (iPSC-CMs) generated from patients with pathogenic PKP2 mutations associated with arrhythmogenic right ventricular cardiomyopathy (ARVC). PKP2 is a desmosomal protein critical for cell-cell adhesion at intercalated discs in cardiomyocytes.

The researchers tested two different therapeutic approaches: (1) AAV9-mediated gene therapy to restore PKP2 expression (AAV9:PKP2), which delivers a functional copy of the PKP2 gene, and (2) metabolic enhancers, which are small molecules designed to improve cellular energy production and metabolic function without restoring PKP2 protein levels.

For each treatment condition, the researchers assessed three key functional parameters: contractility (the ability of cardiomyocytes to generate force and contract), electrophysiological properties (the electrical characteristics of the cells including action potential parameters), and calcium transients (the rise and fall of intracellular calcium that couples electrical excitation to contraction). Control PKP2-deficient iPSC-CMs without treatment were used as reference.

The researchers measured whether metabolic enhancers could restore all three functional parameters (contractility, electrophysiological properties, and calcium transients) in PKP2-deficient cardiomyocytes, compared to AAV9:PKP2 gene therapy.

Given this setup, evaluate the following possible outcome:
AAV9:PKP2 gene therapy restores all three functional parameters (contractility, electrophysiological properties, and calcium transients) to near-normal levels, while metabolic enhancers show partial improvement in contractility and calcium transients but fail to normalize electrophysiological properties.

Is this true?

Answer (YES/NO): NO